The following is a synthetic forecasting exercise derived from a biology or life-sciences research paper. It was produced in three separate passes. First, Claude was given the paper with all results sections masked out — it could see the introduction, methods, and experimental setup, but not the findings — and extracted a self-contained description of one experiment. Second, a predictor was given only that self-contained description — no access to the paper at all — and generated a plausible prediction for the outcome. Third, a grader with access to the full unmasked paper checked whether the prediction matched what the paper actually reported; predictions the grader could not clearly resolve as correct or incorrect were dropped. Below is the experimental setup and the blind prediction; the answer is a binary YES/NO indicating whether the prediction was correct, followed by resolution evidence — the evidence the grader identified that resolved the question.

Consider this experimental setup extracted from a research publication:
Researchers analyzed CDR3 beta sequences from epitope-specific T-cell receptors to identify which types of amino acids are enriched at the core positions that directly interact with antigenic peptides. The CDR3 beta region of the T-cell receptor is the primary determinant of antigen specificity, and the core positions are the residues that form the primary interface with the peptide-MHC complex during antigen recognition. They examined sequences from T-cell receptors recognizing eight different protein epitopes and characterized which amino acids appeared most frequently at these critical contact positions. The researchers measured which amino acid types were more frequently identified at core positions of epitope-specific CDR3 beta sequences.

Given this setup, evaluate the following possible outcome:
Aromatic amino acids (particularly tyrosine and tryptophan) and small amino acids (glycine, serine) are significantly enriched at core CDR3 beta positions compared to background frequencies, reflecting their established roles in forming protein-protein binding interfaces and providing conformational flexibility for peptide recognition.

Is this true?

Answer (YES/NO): NO